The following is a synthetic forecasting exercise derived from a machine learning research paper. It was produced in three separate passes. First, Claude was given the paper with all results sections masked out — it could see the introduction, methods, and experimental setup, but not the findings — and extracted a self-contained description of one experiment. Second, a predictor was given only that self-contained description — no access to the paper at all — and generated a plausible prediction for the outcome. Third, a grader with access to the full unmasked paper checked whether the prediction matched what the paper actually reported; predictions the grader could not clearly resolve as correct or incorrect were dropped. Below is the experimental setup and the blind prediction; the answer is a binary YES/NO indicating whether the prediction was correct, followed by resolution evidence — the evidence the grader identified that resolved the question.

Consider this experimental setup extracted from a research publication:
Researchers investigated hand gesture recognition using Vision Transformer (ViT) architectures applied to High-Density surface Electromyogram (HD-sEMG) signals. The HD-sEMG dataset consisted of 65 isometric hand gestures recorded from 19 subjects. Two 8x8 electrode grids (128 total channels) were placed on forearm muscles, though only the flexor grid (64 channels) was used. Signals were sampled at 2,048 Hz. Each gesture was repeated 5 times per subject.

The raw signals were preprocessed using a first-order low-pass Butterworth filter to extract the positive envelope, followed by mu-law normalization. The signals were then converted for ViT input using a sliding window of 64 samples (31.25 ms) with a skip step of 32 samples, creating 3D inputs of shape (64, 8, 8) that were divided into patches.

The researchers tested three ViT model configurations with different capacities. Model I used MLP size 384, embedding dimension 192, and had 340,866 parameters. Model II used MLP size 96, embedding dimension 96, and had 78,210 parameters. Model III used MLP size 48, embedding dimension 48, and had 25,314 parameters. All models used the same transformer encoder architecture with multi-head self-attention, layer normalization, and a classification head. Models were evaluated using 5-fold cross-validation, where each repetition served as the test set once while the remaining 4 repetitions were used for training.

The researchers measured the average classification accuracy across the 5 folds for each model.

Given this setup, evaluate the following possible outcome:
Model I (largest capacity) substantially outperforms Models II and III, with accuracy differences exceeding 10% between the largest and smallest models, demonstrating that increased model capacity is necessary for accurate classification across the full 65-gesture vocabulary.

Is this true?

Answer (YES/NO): NO